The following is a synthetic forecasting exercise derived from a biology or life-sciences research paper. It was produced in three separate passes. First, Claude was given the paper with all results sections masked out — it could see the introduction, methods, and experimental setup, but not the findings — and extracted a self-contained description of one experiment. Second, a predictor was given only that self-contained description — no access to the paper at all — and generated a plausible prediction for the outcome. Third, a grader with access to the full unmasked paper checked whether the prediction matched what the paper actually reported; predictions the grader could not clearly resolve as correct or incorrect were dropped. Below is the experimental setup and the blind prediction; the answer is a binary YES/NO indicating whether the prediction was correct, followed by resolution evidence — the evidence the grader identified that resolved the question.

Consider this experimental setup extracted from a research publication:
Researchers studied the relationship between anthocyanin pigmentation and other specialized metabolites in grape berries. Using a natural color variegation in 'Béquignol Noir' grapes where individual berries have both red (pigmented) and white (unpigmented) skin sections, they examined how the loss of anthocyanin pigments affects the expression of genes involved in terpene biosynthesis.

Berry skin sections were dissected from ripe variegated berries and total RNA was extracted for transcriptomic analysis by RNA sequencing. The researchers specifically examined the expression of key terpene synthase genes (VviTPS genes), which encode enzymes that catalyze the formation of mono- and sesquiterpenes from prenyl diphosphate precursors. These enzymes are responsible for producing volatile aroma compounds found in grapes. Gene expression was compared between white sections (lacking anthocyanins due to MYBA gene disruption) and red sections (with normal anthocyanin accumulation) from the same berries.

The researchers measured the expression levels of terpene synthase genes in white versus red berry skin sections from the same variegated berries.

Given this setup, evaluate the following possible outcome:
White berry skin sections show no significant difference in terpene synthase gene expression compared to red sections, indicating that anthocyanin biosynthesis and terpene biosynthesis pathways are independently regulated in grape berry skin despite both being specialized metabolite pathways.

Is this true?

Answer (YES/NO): NO